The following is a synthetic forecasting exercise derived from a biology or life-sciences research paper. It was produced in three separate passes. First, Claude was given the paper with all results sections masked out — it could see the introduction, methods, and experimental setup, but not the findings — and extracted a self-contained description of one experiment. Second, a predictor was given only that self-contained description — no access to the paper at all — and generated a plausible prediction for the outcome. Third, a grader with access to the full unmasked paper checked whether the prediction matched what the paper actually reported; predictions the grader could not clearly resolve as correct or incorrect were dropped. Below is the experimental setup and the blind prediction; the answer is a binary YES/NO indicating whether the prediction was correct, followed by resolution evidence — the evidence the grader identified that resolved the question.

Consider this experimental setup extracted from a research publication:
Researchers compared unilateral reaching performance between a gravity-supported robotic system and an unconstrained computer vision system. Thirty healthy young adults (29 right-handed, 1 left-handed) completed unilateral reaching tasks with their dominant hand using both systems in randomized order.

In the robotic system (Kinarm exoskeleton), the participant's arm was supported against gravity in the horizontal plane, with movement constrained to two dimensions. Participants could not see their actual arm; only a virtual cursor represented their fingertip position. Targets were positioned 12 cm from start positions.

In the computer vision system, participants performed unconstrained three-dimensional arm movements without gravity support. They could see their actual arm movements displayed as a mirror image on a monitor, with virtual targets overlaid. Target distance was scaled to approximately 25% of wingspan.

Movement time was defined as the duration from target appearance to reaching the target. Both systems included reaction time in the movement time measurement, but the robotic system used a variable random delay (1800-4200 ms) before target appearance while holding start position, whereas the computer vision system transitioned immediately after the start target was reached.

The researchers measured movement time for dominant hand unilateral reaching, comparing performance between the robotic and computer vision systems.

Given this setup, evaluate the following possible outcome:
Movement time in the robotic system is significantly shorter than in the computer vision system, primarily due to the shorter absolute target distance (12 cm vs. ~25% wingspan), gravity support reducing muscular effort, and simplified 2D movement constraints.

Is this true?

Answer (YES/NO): NO